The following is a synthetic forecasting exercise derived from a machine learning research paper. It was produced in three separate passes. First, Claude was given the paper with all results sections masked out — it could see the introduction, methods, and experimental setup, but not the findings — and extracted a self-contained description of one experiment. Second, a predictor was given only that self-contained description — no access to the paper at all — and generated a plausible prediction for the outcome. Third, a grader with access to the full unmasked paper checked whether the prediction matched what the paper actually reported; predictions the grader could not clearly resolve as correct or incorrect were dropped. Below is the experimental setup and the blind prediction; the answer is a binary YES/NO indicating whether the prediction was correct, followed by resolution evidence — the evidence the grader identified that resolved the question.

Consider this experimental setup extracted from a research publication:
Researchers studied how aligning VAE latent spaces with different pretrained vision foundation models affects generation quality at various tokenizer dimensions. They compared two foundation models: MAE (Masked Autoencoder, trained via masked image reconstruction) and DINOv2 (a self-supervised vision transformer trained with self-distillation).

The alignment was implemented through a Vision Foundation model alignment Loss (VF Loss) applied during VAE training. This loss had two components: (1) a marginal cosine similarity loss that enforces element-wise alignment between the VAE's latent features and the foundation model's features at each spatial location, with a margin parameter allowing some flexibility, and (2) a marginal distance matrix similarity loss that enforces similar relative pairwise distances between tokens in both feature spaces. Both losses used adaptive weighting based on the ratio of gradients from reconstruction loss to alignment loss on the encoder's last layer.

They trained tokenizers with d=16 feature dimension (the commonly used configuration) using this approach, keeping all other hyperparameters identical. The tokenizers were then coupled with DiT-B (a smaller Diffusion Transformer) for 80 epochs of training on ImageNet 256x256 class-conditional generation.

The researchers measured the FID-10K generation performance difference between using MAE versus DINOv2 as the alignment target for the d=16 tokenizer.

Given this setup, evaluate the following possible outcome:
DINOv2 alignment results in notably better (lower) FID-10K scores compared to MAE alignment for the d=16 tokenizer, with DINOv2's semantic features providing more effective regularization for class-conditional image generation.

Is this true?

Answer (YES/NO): NO